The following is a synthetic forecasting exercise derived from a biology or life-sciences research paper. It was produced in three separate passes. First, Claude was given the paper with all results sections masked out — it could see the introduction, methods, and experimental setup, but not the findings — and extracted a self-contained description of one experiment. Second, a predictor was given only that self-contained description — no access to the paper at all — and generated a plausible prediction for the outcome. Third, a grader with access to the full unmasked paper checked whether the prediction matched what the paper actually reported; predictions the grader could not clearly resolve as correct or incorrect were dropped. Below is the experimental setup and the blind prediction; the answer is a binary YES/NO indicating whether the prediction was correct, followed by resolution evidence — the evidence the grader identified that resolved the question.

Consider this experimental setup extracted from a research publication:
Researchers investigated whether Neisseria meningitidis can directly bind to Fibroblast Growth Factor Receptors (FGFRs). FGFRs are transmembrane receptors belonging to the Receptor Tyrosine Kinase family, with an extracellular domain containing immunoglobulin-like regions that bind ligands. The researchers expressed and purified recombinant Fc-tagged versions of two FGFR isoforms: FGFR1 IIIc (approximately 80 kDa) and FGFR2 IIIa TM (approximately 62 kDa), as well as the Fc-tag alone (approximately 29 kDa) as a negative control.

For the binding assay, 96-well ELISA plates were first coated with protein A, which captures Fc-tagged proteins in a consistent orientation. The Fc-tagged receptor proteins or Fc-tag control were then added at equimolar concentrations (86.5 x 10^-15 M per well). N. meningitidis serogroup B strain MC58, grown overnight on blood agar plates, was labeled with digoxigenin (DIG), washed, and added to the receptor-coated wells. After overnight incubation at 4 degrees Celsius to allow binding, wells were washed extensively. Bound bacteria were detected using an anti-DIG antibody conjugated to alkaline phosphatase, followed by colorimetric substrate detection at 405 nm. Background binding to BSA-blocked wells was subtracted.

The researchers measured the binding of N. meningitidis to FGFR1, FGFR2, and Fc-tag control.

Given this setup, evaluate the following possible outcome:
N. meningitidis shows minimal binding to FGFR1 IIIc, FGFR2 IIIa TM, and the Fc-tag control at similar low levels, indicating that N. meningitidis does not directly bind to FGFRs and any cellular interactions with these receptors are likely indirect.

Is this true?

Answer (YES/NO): NO